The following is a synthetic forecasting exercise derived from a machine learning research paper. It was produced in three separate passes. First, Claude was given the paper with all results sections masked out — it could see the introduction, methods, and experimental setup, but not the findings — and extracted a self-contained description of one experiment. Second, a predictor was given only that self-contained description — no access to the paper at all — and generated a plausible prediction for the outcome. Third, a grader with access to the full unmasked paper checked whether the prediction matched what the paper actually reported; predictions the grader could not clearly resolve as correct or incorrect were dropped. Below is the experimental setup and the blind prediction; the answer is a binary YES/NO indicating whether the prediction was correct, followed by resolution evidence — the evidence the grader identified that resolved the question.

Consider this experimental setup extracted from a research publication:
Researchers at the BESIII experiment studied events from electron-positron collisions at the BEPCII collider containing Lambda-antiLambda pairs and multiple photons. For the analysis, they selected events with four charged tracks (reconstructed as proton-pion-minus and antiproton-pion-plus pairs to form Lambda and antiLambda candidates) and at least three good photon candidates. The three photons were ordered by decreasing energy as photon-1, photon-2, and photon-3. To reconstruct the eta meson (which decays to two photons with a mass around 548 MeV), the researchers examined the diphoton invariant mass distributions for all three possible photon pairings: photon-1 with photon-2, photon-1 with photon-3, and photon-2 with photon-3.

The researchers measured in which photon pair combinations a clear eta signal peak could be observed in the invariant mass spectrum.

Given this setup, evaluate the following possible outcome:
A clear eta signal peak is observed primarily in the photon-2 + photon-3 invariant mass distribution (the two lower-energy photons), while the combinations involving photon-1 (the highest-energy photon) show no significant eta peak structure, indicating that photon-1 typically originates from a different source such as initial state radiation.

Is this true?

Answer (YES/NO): NO